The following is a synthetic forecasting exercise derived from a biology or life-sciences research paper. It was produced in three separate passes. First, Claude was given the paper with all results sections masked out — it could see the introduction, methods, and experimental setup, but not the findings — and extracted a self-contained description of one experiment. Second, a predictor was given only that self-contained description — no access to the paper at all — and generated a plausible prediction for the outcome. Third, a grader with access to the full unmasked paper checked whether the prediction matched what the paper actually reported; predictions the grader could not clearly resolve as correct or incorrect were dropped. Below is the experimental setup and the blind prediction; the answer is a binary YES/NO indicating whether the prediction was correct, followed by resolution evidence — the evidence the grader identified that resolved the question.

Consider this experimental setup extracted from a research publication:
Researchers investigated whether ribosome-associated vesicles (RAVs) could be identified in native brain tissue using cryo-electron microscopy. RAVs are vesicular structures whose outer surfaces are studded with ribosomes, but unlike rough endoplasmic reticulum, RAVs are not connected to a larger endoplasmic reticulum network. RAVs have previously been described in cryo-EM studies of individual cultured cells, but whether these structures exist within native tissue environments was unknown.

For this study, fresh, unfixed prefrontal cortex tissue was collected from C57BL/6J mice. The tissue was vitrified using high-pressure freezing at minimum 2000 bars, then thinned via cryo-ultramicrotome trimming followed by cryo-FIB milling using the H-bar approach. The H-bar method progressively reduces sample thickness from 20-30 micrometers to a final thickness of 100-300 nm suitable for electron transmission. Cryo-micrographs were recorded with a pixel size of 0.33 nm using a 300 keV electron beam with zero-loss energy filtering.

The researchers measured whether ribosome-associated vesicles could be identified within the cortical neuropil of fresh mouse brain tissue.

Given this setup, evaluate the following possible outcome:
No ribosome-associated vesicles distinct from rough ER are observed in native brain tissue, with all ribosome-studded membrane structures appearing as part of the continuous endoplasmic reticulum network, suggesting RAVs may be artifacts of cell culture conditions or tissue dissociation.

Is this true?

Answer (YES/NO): NO